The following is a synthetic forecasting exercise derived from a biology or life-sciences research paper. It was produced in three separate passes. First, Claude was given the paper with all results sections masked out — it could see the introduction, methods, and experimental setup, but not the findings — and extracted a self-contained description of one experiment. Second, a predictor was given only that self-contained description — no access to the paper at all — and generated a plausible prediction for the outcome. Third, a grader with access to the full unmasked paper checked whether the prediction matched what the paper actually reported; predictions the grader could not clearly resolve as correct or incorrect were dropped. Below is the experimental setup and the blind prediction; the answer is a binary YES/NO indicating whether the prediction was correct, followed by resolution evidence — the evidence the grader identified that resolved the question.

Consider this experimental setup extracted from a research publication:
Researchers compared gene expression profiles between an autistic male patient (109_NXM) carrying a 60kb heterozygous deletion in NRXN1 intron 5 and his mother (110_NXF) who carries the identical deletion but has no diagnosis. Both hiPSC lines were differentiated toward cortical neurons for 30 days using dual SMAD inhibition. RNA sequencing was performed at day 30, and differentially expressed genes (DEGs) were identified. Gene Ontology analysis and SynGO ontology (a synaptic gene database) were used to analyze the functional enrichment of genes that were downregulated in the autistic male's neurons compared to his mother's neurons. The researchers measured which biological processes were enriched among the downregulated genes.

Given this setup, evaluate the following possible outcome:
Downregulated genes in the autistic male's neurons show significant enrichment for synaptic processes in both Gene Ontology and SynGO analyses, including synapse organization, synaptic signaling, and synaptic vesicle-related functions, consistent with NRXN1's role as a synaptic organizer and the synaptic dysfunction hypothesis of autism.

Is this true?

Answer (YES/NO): YES